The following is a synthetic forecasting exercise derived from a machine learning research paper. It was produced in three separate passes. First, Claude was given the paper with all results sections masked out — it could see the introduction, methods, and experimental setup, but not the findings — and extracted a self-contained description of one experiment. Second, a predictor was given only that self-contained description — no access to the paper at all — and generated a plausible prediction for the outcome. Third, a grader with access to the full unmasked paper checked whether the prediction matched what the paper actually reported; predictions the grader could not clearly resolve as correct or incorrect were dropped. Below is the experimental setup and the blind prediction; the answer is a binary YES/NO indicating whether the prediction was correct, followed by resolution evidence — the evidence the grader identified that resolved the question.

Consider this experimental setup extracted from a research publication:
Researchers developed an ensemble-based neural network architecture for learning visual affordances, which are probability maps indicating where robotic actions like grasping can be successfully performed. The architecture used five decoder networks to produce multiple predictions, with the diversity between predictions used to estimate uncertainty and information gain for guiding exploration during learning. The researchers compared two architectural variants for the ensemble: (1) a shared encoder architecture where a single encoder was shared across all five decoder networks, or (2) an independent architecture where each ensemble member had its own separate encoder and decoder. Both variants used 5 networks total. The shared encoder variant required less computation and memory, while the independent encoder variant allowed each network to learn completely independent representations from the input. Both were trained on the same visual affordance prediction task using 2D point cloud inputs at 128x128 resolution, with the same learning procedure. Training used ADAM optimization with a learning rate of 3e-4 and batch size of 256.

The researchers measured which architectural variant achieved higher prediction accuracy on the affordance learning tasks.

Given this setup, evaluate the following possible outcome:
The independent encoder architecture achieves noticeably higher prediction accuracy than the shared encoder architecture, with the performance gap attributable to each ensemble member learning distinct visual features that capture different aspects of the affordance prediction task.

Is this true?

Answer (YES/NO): NO